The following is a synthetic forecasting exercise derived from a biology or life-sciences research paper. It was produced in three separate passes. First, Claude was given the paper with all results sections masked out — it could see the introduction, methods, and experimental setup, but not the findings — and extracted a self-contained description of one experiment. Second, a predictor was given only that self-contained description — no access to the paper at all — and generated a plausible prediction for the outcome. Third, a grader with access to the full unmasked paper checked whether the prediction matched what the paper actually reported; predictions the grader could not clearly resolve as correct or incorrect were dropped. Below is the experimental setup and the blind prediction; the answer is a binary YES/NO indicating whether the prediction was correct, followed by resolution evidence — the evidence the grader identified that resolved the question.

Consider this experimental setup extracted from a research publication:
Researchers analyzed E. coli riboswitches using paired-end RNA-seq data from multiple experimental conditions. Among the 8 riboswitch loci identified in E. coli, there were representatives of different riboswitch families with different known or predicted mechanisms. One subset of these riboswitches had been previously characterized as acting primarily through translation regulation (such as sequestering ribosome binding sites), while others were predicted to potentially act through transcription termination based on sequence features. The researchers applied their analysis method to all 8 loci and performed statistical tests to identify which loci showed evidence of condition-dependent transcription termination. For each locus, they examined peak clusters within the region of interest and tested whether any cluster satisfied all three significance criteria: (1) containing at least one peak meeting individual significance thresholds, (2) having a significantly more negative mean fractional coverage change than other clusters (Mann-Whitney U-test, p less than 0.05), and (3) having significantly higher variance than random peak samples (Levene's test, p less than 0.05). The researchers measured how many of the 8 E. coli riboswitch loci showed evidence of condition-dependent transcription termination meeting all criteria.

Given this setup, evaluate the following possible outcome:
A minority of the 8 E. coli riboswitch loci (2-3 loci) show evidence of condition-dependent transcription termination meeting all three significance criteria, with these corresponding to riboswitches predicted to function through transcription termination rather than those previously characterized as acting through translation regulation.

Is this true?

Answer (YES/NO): NO